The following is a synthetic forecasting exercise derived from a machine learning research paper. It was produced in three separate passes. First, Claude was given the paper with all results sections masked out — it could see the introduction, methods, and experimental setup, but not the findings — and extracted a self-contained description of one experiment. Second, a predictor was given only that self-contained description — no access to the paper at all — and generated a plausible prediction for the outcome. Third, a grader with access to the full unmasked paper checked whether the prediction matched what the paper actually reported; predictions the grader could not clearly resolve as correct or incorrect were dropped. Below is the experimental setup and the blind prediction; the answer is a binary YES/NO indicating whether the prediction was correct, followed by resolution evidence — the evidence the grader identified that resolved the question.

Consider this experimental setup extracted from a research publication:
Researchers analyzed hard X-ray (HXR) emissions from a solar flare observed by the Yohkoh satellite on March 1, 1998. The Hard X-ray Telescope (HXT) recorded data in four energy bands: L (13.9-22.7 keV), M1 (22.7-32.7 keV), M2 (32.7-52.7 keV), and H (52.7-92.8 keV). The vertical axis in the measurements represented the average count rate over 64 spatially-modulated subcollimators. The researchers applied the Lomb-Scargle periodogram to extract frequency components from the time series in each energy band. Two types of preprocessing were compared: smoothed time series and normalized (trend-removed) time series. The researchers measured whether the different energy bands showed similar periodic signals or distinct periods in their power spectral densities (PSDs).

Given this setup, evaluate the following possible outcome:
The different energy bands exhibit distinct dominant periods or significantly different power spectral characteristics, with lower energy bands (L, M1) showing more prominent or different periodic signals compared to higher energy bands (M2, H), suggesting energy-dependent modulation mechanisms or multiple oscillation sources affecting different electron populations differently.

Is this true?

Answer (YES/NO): YES